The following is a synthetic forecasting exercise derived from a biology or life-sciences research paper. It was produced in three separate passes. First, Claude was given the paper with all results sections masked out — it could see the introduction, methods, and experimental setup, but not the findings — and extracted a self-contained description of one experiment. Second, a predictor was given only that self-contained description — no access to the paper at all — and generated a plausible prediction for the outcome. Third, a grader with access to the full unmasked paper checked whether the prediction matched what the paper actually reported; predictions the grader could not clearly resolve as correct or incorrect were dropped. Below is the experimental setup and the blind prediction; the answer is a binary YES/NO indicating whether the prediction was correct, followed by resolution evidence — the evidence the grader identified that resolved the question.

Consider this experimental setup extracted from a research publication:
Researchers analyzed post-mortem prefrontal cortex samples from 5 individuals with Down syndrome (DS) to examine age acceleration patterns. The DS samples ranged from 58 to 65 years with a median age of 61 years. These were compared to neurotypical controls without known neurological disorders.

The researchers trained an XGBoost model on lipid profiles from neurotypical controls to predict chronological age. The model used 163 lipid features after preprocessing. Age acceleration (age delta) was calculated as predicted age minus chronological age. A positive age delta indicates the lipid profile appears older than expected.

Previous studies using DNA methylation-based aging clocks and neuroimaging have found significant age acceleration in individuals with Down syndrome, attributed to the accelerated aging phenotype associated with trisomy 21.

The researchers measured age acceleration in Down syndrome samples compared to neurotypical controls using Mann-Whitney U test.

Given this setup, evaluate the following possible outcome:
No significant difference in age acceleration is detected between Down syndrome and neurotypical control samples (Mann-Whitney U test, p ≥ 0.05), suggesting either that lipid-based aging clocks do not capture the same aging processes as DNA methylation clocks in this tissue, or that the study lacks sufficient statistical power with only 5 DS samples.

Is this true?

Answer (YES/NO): YES